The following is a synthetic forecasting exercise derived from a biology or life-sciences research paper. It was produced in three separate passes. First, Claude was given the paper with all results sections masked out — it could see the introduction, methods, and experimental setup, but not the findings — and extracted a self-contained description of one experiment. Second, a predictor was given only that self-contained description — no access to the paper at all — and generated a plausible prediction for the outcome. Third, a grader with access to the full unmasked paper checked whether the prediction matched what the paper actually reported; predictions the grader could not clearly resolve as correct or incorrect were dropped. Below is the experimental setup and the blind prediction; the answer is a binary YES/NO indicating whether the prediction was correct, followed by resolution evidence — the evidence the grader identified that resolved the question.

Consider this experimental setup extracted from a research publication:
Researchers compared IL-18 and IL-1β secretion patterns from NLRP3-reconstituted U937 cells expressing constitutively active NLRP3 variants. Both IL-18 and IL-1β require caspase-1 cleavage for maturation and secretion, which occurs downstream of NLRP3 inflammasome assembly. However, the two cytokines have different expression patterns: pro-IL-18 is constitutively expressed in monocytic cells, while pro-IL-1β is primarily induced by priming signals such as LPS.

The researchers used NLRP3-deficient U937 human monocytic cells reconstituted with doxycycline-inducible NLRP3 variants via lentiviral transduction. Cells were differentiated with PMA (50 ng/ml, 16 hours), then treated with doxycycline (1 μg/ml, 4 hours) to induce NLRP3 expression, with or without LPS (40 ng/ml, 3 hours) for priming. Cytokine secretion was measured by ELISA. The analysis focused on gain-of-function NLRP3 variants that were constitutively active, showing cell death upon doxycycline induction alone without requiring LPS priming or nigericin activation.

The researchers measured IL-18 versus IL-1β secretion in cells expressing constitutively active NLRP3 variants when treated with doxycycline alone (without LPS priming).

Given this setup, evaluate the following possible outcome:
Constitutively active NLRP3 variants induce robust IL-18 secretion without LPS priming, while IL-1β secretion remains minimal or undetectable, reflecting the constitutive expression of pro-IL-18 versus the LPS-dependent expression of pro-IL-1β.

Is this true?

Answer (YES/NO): NO